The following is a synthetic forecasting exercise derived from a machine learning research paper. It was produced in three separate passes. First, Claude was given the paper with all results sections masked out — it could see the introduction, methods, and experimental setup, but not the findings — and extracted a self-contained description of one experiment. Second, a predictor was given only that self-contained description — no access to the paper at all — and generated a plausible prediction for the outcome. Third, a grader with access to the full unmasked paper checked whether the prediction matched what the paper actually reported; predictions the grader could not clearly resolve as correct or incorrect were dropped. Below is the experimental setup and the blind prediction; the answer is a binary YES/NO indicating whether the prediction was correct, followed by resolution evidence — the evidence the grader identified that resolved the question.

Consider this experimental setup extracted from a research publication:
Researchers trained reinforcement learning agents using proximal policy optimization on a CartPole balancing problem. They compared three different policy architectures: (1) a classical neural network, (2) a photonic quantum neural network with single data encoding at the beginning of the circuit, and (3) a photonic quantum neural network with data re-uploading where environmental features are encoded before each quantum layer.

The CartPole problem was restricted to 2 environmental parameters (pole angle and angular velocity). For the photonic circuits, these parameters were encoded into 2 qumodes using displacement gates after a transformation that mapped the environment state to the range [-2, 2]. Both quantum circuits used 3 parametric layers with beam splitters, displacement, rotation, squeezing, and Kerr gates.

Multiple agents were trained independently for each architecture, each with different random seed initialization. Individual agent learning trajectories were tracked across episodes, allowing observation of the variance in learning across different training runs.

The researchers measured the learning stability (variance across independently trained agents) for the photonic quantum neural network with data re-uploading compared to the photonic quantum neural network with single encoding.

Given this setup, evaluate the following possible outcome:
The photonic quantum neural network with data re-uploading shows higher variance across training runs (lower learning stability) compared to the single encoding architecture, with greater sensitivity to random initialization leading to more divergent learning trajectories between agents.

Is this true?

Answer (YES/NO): NO